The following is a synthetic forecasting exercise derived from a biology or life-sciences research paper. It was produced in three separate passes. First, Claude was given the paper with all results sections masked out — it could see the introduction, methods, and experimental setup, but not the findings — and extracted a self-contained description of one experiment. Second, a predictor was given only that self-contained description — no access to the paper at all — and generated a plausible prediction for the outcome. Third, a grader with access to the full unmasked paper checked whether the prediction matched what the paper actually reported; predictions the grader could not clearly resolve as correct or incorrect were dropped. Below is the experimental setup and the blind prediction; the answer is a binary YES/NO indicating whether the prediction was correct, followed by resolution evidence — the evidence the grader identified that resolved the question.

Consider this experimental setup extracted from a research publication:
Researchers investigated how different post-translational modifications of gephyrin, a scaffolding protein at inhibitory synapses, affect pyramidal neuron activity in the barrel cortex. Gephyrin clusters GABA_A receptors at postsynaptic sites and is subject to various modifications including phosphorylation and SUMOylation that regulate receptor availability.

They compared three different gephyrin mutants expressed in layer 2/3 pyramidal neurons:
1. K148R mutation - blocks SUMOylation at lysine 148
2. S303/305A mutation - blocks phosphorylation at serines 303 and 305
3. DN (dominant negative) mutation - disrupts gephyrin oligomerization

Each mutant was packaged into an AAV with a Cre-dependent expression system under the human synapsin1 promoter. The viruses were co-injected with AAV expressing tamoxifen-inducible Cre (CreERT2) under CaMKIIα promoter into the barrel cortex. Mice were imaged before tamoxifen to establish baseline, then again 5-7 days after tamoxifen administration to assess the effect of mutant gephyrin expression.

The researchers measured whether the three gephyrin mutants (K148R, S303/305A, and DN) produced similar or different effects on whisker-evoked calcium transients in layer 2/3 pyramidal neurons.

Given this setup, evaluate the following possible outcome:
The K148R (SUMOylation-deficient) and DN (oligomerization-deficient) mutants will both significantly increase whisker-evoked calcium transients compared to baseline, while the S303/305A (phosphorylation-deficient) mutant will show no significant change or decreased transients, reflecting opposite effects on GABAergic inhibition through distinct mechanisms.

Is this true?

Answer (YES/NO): NO